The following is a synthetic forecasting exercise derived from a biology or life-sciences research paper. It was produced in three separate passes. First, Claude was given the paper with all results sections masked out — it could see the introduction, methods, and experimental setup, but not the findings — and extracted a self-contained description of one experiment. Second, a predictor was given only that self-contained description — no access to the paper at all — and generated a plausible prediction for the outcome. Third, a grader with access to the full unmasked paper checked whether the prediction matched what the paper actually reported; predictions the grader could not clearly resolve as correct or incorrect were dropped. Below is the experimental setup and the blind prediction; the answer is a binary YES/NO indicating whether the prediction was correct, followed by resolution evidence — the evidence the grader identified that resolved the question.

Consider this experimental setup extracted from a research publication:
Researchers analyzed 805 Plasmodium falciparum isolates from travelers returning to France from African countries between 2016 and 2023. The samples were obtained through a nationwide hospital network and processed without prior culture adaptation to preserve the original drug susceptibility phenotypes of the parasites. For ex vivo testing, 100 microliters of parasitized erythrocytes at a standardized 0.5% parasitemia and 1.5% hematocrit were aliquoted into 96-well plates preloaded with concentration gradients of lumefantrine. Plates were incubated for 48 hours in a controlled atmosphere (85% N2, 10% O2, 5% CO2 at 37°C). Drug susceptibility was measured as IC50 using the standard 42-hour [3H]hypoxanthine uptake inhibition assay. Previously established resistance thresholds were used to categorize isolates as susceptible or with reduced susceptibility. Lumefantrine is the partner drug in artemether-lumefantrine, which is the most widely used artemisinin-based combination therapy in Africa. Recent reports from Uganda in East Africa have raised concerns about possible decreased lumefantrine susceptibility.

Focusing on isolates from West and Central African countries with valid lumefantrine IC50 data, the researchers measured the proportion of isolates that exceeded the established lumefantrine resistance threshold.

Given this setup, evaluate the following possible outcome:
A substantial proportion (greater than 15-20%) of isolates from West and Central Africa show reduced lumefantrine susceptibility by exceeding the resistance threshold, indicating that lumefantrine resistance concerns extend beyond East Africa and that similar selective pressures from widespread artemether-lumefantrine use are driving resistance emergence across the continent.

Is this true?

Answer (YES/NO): NO